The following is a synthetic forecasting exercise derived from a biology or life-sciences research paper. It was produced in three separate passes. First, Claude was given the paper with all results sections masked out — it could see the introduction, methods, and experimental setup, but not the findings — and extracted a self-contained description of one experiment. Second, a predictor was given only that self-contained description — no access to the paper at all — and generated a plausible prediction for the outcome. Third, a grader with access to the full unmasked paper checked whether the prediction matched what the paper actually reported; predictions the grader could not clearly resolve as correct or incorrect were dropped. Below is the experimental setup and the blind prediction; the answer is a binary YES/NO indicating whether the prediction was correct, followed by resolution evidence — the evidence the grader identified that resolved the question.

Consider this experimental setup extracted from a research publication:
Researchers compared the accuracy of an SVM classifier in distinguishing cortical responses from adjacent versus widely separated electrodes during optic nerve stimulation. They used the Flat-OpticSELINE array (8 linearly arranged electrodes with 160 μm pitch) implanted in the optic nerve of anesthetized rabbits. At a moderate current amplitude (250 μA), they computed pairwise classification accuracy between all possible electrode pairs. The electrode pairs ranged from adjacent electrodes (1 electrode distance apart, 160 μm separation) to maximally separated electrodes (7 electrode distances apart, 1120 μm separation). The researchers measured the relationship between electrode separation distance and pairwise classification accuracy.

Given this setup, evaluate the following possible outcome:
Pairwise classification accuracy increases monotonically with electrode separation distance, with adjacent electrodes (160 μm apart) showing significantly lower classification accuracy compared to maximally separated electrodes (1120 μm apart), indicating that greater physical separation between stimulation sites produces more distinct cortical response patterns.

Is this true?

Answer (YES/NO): YES